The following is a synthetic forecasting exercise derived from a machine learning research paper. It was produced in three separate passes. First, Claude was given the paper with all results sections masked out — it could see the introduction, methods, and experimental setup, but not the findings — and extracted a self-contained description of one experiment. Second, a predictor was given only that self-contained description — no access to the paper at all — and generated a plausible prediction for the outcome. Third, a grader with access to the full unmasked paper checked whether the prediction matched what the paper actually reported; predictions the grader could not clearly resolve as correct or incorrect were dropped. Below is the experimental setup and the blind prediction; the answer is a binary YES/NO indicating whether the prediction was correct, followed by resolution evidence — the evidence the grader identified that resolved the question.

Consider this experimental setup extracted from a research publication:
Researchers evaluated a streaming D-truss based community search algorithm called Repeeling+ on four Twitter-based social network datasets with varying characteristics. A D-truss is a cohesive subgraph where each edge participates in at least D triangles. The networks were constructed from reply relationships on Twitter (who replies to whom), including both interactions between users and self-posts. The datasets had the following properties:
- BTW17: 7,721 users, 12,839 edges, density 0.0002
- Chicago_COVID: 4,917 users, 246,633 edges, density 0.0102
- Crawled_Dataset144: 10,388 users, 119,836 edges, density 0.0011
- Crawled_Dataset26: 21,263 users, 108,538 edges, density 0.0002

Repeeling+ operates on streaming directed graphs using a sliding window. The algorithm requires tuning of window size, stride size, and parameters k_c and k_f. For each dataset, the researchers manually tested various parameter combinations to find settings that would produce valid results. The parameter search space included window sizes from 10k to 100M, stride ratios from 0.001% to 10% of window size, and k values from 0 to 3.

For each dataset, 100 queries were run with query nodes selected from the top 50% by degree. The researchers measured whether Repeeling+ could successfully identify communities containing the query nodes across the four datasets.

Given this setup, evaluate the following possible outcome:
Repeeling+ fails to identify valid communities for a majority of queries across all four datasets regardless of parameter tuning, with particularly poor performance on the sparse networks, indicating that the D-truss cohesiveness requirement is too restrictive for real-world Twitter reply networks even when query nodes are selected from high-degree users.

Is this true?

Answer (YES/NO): NO